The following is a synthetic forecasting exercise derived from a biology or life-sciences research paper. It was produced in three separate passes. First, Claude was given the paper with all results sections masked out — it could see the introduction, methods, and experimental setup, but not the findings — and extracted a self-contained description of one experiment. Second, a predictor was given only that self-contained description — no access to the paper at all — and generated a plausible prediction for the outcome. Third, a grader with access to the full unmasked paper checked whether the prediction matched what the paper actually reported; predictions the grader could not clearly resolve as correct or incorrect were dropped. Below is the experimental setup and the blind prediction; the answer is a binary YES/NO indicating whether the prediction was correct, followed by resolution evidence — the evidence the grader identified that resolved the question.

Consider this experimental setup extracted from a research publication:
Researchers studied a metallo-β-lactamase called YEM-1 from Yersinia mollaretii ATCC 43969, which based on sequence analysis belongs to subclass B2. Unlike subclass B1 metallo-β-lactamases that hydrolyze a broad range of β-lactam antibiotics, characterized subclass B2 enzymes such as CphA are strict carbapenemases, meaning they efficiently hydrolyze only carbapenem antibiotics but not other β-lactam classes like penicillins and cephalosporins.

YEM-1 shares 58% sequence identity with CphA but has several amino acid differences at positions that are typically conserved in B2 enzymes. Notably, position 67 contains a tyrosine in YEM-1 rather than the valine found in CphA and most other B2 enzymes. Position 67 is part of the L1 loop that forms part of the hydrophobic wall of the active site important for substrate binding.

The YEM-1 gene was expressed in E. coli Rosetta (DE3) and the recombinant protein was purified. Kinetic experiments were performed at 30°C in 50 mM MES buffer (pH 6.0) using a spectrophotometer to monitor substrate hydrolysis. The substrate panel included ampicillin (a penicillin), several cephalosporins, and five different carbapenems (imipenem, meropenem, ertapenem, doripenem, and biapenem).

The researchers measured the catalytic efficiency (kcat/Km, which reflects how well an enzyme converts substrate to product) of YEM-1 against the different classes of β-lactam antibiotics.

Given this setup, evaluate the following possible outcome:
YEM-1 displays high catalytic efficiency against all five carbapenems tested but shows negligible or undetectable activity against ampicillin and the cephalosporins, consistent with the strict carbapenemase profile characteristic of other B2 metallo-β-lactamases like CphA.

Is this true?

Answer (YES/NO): NO